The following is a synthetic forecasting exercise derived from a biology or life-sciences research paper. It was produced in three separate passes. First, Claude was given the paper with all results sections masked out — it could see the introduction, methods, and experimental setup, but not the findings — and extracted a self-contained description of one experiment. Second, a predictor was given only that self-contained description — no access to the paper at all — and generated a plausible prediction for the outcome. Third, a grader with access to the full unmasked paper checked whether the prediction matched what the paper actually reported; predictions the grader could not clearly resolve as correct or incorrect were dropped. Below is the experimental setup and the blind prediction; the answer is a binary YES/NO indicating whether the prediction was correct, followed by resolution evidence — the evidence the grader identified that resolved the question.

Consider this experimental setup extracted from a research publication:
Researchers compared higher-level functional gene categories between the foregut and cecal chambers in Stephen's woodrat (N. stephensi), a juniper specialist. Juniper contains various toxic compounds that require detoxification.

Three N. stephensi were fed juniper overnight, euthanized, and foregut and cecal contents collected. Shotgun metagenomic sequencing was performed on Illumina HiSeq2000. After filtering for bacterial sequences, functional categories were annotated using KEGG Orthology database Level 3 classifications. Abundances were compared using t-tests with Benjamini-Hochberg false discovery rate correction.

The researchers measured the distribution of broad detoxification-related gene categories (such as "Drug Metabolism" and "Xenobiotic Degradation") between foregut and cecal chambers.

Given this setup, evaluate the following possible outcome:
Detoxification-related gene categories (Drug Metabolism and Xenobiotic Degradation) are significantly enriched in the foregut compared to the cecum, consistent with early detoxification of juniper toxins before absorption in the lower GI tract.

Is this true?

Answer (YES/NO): NO